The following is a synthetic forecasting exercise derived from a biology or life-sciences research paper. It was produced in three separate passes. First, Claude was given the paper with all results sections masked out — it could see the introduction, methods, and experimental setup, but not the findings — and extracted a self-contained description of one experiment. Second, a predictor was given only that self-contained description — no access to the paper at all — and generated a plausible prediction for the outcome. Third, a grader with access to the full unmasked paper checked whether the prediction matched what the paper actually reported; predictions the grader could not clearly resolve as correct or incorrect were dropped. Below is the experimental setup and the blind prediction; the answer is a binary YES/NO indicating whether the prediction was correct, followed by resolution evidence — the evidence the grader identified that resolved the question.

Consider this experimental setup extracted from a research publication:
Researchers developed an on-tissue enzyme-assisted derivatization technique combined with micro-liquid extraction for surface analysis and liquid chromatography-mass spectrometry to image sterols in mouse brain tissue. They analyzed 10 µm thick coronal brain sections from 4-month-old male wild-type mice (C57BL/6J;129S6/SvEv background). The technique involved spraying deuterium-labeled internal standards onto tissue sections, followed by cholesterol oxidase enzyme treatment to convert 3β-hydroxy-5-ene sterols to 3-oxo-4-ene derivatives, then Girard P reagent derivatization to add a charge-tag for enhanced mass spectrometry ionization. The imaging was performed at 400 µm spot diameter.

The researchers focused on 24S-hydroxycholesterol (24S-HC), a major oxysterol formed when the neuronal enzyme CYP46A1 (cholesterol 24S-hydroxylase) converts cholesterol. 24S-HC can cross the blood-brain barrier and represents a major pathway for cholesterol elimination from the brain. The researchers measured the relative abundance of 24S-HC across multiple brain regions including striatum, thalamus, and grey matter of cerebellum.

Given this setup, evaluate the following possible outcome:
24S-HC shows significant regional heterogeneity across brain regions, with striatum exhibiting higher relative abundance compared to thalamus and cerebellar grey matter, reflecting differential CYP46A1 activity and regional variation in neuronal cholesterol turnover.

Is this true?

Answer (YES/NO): YES